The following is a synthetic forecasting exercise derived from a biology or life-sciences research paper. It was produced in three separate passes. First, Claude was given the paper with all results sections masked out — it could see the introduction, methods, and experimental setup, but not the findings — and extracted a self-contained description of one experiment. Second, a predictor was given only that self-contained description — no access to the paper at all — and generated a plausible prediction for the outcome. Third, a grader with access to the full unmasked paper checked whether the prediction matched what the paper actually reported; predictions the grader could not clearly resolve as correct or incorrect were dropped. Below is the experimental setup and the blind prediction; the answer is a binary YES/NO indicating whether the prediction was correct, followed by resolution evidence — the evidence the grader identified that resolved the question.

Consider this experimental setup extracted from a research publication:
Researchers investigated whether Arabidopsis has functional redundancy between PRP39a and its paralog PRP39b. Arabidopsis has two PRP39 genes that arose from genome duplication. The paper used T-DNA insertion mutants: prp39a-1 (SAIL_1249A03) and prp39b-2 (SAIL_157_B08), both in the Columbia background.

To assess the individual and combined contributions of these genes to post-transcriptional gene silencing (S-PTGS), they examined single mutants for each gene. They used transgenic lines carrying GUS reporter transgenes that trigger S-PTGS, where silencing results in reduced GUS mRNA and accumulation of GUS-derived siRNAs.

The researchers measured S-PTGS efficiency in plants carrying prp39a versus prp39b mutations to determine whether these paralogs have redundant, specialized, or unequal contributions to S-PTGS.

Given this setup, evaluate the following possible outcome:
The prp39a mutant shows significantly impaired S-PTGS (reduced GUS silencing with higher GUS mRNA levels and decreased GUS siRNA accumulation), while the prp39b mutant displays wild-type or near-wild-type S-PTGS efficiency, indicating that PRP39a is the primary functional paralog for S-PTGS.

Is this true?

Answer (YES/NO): YES